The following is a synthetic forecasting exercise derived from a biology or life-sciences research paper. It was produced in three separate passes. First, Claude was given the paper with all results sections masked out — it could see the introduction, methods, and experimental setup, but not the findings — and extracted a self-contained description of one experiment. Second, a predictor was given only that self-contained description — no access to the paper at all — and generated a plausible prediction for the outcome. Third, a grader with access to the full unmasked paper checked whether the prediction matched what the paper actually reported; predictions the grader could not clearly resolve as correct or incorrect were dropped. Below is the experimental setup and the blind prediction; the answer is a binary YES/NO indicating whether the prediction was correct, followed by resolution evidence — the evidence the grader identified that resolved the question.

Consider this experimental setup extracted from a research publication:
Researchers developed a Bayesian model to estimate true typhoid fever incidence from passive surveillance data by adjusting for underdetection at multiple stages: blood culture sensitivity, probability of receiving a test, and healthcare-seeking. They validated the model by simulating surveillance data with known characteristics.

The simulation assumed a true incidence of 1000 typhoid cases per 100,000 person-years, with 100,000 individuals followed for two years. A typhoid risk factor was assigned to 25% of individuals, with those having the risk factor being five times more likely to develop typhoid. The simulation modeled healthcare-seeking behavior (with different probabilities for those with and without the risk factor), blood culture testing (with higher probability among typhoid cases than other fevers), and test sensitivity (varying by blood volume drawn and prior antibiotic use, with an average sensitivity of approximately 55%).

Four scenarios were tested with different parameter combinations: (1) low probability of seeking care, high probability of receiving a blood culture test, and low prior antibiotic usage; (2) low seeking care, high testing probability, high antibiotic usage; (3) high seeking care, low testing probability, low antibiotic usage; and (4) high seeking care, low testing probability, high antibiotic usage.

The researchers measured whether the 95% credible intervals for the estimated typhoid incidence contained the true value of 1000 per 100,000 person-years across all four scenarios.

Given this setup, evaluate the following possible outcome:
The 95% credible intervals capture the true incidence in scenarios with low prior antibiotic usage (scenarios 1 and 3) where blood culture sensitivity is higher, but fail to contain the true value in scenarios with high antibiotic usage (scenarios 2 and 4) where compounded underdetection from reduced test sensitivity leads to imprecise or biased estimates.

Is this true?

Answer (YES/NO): NO